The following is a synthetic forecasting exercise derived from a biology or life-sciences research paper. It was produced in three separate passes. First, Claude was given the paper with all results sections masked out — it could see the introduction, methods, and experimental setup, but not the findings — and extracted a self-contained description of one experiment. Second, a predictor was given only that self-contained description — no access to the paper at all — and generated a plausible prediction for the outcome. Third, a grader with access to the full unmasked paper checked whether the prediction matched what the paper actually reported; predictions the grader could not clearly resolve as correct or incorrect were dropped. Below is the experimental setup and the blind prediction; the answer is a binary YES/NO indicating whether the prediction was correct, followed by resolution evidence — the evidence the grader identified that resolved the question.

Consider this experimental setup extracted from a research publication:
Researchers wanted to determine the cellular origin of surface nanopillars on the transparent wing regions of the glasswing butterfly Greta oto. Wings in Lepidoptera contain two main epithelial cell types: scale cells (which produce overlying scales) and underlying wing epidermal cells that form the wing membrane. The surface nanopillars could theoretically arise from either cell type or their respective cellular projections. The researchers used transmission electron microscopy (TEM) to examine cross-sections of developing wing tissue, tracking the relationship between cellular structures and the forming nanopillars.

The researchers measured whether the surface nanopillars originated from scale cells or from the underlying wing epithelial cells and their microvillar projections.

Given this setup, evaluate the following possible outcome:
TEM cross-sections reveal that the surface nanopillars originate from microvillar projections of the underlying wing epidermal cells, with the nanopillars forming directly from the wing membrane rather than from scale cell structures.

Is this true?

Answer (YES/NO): YES